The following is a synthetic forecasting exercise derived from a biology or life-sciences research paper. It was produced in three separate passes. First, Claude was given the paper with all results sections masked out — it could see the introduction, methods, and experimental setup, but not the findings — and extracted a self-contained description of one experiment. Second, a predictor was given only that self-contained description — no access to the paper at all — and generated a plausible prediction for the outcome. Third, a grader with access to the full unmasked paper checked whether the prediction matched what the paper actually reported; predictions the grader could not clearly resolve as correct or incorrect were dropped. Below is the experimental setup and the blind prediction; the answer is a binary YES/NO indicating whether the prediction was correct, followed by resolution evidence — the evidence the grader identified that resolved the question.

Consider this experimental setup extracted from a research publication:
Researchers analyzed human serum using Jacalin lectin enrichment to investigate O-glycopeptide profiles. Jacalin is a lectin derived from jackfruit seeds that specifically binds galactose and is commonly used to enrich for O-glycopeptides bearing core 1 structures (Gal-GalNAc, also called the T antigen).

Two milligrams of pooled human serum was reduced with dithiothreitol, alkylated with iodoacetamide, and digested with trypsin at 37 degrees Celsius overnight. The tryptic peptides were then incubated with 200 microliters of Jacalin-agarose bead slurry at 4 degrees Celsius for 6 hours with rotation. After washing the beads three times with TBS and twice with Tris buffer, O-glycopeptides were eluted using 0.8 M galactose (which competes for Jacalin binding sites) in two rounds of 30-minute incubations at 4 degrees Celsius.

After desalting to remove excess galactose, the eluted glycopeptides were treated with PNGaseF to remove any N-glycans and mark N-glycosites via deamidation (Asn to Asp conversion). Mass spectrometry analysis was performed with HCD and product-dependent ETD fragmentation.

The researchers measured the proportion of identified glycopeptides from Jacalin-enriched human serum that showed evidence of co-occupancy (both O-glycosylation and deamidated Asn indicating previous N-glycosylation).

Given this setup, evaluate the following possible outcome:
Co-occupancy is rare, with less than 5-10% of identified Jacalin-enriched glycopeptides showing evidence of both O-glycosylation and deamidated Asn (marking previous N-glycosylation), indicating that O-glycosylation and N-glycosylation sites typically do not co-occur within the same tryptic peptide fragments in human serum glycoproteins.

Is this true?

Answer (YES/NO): NO